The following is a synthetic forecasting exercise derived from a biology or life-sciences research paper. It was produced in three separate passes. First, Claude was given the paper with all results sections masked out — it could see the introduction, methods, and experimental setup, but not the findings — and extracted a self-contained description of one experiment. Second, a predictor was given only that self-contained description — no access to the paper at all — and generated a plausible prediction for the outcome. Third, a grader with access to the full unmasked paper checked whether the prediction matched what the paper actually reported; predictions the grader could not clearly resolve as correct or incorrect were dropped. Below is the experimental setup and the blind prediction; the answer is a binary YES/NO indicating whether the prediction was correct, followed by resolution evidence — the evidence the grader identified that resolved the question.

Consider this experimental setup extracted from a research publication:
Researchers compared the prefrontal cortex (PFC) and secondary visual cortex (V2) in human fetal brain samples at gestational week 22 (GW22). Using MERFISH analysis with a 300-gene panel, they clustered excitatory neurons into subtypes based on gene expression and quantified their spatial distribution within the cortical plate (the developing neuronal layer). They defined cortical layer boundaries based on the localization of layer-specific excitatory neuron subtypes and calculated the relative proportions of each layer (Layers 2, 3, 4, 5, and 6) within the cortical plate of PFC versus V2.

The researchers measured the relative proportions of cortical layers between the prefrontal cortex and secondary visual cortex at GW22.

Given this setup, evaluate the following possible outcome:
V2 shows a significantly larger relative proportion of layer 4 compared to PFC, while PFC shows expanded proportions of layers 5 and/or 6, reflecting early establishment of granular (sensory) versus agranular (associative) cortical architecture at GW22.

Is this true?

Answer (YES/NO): NO